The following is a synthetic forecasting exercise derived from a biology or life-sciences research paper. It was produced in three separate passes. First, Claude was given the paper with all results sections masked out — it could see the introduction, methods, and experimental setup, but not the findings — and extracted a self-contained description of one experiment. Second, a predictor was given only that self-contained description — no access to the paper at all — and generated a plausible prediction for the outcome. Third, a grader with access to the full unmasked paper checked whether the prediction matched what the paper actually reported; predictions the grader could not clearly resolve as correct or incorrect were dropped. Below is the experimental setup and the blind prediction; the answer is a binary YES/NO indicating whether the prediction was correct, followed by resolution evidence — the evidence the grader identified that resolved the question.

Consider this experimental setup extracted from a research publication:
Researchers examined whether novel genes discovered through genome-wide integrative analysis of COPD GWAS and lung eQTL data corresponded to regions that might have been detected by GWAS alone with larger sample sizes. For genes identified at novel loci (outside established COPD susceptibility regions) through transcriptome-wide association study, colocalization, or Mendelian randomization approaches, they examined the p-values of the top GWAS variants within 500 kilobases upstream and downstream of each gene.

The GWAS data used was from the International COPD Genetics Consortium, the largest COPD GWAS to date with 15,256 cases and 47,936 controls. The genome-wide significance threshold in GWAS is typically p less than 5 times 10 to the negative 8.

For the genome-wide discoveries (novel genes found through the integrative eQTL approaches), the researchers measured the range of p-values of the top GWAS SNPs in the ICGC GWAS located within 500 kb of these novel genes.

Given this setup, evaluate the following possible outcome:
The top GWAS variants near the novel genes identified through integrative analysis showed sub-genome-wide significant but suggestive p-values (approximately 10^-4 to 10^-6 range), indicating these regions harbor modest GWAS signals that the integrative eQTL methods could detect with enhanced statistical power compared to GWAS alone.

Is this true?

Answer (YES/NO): NO